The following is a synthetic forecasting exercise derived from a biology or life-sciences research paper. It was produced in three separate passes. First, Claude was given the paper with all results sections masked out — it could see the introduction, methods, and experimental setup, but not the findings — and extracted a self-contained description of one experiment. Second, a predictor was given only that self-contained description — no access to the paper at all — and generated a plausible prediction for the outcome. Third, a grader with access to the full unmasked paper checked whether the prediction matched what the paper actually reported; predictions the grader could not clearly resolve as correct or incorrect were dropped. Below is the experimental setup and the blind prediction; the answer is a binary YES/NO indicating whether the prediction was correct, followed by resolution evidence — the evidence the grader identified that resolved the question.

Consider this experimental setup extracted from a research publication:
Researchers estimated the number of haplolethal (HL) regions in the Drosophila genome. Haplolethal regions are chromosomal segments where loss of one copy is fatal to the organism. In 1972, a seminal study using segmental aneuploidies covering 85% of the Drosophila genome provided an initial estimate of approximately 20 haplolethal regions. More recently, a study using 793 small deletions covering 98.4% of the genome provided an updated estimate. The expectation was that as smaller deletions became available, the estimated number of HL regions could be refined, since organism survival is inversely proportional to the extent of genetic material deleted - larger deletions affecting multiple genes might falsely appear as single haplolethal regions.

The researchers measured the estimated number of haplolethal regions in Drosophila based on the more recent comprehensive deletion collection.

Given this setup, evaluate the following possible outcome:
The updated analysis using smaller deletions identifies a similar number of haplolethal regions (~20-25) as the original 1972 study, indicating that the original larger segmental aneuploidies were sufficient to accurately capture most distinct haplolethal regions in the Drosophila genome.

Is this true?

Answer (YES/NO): NO